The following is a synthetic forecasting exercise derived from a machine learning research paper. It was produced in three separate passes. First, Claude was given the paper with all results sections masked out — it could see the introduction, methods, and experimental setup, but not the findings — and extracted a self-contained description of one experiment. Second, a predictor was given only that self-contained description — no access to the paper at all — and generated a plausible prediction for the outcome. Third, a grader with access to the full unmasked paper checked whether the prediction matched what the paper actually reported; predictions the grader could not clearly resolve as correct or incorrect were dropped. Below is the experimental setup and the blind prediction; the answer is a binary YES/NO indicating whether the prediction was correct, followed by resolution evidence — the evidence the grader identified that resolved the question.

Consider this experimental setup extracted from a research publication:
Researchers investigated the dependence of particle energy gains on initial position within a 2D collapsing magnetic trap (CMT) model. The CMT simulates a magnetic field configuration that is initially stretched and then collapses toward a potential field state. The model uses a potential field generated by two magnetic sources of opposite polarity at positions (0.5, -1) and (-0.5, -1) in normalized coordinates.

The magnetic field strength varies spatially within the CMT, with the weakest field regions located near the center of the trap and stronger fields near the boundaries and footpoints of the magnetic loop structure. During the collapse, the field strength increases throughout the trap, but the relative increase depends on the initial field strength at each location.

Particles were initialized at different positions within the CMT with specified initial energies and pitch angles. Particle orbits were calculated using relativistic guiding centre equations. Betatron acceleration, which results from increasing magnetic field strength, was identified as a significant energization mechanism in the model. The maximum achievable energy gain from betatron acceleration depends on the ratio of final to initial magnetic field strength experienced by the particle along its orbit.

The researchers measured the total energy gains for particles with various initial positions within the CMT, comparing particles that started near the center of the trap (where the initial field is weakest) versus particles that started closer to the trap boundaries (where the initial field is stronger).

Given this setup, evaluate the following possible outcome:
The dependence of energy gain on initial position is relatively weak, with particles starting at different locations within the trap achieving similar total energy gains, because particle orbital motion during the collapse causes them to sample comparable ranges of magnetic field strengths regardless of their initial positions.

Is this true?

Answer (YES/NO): NO